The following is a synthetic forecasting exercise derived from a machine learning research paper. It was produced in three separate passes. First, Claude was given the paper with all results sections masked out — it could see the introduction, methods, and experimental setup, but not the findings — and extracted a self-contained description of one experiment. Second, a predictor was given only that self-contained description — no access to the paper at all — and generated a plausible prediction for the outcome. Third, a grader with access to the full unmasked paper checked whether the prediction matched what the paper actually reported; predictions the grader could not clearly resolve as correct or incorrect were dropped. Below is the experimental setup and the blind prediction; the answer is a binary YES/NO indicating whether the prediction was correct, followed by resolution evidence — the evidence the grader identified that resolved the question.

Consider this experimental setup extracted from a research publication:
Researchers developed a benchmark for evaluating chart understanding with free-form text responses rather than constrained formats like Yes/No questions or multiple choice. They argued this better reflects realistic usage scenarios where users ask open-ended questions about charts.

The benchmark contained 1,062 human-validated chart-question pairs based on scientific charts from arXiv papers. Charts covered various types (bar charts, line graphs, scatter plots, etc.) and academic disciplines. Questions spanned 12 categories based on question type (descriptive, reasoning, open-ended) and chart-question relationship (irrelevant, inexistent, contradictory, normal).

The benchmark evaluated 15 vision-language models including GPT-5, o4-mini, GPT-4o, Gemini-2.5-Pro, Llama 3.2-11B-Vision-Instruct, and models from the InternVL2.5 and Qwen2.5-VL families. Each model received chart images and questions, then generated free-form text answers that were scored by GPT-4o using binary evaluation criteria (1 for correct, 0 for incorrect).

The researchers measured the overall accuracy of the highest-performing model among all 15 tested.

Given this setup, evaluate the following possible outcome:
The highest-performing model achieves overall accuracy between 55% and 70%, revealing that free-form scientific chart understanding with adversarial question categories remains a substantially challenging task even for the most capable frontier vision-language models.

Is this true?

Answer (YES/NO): NO